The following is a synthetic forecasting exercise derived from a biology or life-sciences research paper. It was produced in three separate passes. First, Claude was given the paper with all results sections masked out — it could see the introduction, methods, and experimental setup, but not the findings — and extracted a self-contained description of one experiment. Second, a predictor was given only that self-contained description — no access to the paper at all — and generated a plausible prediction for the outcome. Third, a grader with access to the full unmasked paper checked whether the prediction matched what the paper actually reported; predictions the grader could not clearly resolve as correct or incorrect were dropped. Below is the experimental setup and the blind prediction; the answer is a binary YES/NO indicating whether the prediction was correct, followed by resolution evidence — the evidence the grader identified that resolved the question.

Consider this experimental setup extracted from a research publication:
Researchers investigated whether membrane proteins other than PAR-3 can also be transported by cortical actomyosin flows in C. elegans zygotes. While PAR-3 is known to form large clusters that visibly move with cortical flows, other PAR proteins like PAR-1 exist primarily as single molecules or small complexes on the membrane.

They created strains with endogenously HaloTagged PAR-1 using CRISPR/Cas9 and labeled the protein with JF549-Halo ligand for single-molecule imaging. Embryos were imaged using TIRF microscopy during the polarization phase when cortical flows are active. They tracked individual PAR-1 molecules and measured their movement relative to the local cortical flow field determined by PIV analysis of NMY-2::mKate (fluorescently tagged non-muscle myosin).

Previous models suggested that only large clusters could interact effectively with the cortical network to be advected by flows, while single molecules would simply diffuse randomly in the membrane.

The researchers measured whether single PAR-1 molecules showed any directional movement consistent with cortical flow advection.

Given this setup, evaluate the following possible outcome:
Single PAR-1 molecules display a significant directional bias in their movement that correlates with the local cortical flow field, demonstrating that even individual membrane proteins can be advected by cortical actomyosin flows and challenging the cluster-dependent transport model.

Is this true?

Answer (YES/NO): YES